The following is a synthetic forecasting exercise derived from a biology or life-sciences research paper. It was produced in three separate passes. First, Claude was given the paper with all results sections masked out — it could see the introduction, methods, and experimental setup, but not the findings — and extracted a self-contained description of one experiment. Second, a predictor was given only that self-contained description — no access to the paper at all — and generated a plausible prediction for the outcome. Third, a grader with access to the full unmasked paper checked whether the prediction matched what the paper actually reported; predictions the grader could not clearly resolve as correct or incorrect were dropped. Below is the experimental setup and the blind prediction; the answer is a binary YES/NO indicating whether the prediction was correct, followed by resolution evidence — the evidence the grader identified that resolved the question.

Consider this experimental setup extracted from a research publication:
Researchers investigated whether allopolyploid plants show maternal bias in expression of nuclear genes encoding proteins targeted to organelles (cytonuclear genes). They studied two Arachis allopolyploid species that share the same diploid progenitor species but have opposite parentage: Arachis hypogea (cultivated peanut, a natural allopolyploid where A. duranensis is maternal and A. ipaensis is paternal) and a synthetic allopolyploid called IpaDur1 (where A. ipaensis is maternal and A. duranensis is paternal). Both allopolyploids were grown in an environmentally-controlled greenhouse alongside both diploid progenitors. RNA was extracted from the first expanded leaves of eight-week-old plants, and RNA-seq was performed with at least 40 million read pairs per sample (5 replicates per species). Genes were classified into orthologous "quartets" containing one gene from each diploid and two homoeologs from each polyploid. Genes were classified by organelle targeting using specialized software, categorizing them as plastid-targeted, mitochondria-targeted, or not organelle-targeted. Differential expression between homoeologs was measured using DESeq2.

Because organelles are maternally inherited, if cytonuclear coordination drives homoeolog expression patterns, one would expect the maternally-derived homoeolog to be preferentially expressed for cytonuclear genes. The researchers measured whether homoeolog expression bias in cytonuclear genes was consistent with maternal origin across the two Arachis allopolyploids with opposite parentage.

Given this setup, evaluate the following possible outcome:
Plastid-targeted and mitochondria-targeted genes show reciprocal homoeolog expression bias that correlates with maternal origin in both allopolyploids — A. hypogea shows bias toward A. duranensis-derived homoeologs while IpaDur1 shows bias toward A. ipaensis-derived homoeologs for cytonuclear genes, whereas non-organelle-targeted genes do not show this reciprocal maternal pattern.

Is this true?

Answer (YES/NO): NO